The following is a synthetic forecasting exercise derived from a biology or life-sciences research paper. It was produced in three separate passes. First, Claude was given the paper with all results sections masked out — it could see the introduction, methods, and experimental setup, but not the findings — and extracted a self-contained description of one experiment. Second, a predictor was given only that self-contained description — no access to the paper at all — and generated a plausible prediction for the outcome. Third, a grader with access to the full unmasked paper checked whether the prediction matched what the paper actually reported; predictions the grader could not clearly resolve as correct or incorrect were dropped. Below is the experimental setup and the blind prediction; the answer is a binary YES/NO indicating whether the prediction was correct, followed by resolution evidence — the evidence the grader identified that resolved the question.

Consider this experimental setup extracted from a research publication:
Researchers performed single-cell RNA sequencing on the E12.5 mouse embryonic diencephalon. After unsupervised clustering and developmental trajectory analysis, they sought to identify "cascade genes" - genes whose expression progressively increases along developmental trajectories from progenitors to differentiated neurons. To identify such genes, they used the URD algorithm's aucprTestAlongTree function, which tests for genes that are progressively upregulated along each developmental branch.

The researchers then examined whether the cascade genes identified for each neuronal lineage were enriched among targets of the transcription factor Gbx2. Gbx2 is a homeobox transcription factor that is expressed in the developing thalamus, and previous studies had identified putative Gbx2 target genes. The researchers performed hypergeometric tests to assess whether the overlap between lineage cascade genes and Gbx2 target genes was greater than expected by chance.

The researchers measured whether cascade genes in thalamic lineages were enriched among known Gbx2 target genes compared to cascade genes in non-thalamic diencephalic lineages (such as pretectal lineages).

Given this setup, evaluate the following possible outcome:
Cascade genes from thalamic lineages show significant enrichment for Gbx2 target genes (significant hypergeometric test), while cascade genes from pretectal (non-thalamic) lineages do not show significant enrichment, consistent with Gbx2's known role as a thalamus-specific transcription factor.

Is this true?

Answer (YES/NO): NO